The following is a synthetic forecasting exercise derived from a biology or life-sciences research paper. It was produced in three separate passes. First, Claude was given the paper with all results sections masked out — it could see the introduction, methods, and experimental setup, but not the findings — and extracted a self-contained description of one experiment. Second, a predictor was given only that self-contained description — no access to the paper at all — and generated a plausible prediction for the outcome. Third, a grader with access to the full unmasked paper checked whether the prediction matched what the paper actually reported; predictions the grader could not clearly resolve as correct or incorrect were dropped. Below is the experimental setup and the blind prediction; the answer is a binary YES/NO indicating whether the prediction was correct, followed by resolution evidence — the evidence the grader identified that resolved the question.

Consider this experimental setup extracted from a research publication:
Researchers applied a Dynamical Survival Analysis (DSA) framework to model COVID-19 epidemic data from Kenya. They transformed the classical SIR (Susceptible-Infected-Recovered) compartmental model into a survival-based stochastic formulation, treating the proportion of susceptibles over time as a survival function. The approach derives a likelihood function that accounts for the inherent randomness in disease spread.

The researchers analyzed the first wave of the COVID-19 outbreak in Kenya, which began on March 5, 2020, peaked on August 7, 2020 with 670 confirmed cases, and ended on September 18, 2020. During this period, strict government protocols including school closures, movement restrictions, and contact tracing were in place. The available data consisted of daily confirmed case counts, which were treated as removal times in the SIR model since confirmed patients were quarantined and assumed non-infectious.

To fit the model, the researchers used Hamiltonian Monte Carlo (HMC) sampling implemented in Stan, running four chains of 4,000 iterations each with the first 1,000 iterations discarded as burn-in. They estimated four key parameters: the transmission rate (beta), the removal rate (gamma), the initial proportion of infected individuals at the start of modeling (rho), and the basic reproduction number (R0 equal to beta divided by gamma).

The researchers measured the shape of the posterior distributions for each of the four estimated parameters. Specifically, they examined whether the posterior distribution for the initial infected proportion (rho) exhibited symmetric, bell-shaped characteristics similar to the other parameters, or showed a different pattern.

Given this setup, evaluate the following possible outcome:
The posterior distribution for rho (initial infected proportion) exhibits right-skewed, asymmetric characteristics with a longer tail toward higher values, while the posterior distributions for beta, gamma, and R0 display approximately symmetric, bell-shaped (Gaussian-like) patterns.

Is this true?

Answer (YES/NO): YES